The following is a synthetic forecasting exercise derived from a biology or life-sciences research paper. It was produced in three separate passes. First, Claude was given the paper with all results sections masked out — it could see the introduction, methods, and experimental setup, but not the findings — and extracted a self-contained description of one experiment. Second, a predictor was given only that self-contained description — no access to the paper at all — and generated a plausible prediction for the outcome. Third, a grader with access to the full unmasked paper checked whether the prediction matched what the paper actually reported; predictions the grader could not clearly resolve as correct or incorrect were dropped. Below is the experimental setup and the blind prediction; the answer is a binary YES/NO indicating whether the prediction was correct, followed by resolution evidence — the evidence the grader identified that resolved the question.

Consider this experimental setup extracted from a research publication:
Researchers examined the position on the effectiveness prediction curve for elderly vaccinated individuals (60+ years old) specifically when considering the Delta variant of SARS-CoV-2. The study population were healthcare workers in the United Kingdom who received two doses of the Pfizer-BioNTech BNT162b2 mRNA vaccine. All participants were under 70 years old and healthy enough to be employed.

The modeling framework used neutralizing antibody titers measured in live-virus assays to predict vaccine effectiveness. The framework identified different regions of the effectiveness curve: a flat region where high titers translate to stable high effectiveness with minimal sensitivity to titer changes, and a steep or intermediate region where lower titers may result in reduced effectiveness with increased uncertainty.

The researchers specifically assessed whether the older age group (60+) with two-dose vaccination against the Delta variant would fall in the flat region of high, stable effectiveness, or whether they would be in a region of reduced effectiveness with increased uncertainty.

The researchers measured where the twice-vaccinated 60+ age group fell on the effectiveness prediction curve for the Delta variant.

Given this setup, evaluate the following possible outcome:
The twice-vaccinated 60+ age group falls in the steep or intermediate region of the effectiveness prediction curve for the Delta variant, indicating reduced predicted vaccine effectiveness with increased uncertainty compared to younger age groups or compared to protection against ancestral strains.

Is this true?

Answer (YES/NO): YES